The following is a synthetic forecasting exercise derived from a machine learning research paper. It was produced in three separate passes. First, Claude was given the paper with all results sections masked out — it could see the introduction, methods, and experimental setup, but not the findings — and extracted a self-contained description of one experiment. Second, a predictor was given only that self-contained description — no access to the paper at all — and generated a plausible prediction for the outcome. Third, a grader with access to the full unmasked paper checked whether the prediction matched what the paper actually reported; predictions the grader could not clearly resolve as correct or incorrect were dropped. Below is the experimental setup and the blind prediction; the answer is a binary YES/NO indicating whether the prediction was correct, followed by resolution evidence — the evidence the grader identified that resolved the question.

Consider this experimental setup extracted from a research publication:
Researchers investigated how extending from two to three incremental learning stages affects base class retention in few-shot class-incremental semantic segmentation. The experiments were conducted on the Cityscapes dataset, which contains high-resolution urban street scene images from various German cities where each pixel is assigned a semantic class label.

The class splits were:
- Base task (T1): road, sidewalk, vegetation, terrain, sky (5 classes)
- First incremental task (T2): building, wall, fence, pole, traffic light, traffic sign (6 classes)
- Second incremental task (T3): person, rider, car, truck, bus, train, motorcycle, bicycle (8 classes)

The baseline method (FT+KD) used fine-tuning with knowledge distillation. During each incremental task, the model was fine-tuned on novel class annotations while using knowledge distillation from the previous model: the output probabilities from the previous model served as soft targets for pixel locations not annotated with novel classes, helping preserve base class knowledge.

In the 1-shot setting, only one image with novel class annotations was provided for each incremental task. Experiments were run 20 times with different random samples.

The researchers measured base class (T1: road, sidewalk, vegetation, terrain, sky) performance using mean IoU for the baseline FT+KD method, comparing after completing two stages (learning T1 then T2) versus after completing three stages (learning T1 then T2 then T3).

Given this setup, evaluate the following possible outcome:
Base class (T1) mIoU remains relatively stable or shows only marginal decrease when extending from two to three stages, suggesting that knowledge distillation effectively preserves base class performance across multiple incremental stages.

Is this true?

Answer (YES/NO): NO